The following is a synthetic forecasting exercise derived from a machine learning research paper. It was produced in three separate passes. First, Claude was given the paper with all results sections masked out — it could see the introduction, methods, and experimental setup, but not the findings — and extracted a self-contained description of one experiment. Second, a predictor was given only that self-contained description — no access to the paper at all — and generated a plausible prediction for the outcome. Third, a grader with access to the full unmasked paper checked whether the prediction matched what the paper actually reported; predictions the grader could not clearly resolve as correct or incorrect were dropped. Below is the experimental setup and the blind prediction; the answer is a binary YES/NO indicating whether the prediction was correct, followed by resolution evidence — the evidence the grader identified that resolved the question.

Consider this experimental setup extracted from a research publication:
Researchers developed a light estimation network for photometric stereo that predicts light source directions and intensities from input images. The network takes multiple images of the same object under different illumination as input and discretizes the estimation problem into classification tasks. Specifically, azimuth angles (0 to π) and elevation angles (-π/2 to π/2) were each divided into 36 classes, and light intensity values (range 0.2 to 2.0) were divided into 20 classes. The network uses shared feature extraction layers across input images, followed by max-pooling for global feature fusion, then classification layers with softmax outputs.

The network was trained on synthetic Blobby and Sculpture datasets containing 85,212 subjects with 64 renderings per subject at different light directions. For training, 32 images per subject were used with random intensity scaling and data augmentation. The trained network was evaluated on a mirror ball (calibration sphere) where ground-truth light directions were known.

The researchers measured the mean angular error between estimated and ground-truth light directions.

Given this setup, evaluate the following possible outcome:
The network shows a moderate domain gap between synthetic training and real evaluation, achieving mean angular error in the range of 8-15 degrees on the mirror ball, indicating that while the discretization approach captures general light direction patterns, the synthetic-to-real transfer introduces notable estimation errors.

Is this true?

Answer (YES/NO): NO